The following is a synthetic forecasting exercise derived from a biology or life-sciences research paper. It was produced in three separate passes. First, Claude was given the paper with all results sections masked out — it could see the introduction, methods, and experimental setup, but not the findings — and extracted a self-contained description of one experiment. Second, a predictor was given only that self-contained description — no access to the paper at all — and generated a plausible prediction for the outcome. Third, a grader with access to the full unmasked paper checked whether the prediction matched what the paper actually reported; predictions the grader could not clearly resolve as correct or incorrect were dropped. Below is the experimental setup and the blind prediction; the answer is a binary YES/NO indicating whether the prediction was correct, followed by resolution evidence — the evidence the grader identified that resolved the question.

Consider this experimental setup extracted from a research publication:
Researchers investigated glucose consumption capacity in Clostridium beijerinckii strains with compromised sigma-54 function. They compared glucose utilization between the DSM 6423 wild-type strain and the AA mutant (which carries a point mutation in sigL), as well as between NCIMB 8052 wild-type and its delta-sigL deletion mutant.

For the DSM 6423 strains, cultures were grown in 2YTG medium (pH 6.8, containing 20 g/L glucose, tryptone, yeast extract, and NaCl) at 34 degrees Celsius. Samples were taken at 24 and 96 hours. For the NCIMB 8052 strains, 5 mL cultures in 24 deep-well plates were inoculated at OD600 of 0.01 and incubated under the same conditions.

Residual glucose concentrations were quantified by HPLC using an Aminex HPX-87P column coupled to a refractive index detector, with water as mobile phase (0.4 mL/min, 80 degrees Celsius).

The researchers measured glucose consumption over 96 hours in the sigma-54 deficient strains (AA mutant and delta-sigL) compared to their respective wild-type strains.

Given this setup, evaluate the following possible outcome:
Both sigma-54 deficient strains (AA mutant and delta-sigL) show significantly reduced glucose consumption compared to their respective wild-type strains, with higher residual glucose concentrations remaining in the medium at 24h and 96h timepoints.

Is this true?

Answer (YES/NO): YES